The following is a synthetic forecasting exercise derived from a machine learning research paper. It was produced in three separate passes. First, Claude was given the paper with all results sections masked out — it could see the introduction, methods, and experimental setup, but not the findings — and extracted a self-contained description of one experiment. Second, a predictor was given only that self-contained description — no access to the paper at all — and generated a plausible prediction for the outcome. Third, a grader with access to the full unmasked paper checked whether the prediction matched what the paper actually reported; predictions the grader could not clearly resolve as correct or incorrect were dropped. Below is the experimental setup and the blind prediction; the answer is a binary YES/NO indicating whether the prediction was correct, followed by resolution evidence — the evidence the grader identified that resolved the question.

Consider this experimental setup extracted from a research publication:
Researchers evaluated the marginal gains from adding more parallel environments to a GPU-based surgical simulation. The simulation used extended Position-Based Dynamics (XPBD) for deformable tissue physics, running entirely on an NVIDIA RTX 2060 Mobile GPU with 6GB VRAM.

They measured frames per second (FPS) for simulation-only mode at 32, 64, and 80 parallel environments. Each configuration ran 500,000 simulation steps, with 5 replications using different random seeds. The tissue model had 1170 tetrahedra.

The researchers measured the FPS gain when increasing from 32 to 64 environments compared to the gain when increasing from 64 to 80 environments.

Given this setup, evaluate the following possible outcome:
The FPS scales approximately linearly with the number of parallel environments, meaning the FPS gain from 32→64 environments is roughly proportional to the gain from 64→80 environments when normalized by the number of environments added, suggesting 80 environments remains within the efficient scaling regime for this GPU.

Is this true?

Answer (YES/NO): NO